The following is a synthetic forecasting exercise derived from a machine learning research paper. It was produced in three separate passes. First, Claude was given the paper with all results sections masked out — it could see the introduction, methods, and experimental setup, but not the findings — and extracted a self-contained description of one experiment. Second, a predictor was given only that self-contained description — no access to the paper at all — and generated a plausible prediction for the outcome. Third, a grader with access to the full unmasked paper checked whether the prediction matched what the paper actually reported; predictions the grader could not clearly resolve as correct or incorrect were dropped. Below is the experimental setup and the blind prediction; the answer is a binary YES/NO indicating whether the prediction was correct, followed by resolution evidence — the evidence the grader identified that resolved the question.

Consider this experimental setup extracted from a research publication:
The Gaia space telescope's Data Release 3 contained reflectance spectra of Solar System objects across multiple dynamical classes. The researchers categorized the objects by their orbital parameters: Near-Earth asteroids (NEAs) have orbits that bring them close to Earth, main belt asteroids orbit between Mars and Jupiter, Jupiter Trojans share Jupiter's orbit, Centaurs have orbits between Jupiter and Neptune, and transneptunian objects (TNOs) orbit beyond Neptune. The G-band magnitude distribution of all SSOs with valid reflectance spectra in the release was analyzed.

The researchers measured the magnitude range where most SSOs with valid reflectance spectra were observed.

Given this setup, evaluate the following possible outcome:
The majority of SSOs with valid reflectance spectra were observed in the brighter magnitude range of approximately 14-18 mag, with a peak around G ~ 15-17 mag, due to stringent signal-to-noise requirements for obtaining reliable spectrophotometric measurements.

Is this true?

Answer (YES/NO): NO